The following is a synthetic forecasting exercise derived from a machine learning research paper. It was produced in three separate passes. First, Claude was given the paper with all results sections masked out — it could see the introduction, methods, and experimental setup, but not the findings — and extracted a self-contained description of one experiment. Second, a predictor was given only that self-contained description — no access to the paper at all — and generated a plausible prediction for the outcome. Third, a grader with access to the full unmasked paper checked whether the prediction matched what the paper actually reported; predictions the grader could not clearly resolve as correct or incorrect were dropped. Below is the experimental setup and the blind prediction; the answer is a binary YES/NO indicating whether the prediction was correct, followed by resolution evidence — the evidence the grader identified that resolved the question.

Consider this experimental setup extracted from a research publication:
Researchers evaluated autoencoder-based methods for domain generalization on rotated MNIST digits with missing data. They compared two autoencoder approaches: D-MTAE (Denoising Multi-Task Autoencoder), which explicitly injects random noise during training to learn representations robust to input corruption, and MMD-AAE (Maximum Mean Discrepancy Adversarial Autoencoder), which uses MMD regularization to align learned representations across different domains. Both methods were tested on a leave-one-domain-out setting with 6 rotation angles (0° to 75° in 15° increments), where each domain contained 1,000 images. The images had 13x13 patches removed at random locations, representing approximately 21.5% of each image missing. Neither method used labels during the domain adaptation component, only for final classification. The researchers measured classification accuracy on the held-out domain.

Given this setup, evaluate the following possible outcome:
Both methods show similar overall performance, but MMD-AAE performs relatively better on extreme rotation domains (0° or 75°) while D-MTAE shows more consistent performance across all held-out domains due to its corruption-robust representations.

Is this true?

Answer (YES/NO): NO